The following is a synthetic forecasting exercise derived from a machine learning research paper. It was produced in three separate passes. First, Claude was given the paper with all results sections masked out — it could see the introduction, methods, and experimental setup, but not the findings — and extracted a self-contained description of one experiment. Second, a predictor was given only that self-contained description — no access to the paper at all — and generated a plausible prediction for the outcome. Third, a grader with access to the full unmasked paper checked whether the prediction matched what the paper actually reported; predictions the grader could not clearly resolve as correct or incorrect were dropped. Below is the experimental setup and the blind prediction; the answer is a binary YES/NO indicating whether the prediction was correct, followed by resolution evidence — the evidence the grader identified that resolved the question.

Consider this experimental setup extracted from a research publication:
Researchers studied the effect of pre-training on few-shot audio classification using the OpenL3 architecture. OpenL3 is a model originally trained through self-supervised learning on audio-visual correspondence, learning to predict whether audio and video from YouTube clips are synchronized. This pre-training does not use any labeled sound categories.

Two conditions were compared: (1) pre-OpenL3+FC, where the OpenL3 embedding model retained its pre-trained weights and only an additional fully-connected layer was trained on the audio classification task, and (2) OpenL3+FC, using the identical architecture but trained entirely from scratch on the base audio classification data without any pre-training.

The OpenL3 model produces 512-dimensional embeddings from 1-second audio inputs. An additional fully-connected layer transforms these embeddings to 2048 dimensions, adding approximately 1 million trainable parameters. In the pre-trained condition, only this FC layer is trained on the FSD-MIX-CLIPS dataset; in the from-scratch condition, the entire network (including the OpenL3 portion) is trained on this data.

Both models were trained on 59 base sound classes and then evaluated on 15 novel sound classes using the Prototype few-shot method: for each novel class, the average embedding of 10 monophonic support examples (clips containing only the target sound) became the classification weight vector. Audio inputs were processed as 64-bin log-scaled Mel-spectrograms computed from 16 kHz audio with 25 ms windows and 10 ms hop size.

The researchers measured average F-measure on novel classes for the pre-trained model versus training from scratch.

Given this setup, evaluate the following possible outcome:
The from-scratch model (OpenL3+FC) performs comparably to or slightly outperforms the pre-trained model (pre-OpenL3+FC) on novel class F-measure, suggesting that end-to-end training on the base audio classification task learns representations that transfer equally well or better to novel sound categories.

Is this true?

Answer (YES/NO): NO